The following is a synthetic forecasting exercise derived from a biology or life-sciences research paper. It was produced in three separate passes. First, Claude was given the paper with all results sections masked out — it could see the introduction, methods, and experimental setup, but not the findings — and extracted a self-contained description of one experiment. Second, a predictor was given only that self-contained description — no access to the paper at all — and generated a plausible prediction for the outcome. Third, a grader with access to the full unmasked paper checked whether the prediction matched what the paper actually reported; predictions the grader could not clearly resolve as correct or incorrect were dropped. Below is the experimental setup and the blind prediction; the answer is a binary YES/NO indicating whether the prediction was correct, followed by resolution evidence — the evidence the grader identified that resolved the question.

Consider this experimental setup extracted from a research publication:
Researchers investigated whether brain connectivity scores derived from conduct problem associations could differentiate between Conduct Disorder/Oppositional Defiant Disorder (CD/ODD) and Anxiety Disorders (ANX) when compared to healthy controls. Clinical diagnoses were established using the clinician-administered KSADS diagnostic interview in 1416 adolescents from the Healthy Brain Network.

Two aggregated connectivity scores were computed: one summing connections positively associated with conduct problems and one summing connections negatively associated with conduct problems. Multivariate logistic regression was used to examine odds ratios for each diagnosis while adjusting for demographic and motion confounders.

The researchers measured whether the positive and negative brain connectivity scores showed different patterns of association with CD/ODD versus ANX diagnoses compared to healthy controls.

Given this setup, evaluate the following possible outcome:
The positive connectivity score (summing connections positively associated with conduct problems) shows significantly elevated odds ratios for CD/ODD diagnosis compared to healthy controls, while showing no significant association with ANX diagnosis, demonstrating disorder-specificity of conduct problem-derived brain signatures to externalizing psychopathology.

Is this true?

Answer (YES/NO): NO